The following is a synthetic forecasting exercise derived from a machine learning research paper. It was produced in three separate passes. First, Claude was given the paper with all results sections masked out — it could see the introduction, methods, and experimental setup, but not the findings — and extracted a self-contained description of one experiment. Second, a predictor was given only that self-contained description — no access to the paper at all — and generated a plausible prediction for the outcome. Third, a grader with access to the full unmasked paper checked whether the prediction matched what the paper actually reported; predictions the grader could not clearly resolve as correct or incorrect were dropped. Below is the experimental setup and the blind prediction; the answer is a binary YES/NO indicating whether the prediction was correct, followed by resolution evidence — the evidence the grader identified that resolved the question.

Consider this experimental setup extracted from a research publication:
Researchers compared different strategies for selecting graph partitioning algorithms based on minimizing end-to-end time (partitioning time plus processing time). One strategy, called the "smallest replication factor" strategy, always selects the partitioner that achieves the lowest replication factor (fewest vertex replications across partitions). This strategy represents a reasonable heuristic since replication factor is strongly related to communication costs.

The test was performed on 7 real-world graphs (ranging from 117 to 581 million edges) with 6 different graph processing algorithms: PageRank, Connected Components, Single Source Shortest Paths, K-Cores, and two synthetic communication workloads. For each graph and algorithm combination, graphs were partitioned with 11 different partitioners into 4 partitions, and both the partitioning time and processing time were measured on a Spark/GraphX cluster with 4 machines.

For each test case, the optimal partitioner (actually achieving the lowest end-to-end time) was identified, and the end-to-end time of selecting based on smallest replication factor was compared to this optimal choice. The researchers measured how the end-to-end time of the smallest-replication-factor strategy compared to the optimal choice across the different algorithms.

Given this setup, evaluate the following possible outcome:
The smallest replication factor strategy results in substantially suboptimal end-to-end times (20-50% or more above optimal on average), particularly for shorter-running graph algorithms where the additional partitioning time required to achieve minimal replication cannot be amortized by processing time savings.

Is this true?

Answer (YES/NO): NO